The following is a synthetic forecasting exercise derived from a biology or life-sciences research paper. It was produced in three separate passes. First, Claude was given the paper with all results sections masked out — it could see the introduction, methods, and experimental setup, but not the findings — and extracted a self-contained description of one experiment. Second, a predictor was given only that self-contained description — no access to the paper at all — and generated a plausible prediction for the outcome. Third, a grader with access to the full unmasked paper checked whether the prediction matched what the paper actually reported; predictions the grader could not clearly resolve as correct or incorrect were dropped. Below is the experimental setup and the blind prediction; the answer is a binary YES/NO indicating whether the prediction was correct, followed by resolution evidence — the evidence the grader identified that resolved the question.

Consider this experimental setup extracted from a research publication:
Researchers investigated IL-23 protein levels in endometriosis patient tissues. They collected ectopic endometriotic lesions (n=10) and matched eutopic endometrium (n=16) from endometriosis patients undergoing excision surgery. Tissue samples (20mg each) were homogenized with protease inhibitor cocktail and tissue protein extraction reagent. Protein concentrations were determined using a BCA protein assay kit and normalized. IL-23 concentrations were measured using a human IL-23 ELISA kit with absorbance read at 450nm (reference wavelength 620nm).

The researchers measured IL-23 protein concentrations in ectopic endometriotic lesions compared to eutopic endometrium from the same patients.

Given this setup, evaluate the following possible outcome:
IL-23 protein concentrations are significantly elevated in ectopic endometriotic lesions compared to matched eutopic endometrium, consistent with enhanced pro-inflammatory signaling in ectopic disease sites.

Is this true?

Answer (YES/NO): NO